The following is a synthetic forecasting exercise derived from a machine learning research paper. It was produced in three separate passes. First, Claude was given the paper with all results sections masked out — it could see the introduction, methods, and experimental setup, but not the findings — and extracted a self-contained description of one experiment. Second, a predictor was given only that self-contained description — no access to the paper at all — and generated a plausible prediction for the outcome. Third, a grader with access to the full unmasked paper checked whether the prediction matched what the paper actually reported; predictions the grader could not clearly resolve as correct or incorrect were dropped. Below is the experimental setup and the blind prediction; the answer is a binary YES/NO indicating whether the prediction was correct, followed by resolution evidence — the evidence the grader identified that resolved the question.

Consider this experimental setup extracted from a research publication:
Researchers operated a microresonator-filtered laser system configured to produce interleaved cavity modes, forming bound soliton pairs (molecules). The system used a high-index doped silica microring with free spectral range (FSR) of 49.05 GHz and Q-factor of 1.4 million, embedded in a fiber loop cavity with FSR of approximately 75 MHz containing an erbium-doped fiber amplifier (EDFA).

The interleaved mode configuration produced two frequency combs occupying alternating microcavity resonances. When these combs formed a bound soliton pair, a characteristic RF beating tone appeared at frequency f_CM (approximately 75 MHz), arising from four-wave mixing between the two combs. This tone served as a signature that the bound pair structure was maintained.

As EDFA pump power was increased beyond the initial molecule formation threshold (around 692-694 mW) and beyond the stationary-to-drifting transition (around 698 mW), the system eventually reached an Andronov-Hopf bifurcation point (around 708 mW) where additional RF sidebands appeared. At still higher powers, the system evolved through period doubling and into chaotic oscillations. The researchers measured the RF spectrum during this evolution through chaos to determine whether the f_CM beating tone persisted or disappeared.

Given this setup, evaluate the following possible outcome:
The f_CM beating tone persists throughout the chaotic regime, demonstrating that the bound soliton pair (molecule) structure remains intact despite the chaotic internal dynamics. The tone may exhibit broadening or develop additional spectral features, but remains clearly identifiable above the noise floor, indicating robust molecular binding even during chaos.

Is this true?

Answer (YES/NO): YES